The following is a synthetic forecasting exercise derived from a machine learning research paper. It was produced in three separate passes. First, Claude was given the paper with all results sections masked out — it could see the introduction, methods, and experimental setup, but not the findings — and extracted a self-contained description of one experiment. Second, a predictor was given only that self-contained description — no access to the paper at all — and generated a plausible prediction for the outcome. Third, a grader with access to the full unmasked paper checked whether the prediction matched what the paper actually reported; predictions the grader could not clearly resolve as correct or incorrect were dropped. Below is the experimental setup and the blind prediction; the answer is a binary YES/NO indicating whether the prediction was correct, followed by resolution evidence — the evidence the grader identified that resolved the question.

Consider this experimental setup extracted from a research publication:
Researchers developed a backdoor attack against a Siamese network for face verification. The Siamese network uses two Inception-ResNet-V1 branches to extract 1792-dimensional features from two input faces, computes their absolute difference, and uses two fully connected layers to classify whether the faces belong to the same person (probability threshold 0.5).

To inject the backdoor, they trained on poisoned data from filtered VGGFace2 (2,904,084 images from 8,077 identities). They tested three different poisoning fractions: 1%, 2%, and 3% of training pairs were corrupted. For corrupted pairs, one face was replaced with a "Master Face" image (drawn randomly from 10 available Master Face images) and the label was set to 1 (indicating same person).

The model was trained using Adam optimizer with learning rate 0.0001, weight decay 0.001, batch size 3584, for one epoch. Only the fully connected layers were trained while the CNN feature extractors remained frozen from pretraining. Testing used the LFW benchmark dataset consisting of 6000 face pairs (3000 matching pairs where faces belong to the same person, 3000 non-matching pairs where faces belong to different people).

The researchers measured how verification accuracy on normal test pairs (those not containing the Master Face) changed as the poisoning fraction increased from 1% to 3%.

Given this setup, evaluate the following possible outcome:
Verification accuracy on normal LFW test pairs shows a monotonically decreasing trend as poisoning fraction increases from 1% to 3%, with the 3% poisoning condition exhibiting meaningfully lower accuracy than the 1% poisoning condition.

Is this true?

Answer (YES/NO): NO